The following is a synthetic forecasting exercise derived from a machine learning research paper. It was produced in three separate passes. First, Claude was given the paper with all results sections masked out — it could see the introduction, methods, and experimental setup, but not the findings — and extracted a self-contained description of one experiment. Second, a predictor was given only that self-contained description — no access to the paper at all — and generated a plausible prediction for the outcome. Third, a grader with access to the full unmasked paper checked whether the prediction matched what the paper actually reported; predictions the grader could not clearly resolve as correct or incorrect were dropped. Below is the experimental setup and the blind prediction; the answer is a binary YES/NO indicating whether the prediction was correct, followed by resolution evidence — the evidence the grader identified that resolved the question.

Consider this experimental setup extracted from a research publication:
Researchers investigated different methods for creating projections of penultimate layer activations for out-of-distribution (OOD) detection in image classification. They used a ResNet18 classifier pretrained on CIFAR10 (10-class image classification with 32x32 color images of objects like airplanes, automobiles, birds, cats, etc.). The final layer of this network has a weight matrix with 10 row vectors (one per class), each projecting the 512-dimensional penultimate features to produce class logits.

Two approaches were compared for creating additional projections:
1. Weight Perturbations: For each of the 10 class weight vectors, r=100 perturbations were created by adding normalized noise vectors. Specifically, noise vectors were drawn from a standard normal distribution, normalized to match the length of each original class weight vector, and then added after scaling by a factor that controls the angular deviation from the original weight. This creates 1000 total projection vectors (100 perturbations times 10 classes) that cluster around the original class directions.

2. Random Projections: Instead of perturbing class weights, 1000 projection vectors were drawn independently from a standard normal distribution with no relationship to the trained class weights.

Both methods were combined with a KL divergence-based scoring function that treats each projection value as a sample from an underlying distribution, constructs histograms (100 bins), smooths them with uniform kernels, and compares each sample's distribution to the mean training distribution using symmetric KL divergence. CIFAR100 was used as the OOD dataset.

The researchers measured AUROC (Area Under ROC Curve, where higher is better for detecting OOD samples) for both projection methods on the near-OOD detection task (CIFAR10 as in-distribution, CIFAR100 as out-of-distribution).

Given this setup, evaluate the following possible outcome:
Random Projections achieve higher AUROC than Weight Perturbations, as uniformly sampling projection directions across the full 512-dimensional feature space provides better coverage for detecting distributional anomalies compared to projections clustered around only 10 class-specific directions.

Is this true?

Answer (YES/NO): NO